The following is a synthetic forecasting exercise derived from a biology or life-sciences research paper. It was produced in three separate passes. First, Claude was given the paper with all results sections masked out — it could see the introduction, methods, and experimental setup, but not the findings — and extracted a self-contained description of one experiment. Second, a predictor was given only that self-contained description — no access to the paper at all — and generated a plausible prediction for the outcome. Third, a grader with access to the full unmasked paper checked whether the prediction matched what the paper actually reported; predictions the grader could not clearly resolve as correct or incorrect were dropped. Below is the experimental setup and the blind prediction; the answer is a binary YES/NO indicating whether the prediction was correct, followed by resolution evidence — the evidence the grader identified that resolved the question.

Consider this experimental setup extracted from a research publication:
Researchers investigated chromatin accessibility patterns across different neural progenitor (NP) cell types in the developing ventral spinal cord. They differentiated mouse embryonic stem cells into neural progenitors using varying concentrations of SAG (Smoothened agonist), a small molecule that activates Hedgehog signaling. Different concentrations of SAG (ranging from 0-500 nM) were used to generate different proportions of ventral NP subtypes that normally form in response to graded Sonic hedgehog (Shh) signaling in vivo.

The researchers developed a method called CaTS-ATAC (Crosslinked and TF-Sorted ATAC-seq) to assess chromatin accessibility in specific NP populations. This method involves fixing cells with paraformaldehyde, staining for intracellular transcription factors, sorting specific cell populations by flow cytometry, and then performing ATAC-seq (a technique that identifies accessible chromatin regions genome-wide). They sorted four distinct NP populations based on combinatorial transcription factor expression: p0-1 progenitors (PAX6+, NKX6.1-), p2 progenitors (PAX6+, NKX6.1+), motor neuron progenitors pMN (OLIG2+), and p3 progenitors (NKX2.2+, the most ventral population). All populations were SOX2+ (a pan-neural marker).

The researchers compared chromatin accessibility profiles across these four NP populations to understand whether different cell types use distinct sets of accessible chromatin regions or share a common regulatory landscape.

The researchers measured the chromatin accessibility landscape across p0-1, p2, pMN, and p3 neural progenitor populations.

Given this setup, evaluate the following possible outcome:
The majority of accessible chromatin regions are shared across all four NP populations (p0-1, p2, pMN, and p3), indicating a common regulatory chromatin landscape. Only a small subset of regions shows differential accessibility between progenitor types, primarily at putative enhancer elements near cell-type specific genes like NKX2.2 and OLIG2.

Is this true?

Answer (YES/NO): NO